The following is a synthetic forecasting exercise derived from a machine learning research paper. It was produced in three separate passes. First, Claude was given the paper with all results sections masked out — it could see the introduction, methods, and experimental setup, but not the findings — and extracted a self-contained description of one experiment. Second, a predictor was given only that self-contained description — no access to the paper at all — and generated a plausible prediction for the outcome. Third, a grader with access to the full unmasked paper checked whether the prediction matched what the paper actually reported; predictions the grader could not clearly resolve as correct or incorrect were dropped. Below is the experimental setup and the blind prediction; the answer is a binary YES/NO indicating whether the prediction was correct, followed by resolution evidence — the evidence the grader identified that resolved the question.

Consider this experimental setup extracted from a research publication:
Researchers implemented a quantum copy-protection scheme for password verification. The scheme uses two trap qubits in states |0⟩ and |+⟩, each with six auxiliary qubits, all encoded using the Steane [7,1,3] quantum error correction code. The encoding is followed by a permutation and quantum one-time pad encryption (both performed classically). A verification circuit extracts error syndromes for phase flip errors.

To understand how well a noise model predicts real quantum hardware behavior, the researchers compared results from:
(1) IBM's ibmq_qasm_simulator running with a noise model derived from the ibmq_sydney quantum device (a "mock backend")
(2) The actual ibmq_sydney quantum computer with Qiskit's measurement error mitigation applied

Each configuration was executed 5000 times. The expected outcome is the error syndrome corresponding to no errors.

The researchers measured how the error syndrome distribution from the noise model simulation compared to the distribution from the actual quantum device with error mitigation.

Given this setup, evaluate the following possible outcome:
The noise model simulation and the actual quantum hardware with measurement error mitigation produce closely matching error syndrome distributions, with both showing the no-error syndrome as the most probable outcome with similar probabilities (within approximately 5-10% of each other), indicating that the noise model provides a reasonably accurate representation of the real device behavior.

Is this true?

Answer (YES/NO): NO